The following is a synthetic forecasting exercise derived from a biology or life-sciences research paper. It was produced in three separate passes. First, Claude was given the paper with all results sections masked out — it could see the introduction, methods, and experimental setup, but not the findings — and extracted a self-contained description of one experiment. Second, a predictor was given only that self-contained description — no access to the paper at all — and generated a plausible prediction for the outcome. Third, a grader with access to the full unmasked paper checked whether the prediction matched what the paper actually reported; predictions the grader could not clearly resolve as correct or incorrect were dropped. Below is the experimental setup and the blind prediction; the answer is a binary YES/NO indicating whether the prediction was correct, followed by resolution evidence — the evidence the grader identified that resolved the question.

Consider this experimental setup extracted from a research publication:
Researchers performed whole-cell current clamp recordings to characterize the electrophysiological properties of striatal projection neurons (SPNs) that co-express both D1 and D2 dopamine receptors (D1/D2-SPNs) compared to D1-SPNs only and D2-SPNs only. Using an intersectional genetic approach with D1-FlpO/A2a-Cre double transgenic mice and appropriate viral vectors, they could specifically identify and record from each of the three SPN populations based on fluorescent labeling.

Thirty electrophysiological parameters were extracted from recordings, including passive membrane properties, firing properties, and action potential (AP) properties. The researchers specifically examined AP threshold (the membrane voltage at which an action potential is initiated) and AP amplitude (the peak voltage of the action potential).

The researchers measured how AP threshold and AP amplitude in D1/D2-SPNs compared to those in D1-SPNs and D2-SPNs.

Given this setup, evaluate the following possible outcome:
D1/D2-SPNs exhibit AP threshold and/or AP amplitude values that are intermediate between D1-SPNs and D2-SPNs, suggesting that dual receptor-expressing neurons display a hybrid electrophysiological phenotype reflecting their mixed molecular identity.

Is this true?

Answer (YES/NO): NO